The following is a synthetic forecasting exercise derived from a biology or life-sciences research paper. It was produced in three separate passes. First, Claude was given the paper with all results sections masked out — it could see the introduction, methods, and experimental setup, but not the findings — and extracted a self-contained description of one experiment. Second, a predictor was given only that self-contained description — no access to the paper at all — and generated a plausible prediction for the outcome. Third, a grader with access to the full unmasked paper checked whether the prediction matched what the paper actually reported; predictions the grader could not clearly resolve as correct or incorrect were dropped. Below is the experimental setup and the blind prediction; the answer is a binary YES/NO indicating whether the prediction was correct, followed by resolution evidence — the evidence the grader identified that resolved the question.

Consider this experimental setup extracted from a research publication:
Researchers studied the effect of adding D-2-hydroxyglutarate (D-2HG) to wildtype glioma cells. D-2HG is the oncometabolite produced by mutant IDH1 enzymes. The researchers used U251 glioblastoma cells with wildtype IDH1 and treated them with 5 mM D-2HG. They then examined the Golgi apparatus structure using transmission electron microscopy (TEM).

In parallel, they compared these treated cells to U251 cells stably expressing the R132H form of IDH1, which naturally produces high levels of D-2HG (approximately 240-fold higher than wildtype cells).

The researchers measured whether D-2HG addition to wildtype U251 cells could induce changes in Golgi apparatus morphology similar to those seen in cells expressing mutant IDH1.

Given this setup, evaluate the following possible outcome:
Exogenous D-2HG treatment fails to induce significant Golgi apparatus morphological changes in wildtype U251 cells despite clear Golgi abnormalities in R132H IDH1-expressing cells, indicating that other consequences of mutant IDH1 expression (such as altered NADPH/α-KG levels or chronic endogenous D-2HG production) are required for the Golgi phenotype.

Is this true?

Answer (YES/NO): NO